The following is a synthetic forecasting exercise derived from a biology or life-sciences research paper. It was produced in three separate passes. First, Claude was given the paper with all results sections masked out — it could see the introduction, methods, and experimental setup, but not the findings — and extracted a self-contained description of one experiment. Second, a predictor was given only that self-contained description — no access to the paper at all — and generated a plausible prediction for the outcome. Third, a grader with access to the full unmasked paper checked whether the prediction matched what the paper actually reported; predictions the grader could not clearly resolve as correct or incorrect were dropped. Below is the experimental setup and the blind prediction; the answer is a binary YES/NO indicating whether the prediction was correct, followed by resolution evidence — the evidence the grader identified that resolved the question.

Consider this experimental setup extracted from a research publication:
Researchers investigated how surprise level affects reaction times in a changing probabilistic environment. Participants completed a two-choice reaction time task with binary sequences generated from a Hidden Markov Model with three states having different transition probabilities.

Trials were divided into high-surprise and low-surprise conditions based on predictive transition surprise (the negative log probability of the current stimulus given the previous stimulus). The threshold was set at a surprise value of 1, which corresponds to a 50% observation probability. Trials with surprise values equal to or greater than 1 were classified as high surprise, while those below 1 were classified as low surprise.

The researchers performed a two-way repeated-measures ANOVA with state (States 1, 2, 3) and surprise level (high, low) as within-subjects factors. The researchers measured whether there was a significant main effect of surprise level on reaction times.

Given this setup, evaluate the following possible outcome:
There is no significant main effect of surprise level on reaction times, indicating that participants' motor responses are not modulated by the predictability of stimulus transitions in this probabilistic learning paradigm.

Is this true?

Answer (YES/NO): NO